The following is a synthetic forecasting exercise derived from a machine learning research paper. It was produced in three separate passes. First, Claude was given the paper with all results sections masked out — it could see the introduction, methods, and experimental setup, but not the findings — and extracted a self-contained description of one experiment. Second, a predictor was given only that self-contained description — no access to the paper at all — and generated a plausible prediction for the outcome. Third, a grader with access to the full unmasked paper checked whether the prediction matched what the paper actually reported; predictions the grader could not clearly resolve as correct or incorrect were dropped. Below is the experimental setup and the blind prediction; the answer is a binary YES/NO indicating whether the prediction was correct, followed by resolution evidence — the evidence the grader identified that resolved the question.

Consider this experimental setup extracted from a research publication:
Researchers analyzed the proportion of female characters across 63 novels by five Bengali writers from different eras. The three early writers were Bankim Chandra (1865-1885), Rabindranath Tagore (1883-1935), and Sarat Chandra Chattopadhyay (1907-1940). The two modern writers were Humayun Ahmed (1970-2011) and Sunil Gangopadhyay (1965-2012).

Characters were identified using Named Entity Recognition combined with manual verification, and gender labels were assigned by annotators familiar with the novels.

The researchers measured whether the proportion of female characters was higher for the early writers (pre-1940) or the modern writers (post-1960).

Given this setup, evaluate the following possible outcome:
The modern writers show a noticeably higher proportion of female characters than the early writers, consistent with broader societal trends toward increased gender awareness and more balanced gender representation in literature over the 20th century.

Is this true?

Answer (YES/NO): NO